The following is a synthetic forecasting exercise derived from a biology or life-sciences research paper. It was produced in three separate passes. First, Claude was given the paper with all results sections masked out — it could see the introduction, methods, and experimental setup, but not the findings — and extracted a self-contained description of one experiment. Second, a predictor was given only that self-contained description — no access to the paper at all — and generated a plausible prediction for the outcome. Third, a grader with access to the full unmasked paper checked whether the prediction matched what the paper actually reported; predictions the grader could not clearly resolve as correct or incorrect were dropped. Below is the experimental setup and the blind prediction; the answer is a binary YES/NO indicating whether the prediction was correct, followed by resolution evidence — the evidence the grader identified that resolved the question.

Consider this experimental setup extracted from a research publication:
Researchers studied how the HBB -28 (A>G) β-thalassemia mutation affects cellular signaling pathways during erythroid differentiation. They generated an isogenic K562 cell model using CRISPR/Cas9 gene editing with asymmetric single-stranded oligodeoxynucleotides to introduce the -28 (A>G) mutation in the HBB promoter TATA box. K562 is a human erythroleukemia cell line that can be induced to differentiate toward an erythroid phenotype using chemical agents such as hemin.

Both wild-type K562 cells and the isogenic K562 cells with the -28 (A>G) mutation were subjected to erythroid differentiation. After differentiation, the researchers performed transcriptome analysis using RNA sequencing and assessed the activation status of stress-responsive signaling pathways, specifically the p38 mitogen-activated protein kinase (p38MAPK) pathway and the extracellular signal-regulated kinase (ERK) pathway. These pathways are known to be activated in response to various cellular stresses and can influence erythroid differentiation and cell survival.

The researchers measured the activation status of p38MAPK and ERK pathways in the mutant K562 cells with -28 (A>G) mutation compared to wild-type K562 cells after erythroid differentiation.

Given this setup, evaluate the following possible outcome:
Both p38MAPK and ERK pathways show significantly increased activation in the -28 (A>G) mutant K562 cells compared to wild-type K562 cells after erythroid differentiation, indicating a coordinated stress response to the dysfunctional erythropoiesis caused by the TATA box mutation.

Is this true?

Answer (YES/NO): YES